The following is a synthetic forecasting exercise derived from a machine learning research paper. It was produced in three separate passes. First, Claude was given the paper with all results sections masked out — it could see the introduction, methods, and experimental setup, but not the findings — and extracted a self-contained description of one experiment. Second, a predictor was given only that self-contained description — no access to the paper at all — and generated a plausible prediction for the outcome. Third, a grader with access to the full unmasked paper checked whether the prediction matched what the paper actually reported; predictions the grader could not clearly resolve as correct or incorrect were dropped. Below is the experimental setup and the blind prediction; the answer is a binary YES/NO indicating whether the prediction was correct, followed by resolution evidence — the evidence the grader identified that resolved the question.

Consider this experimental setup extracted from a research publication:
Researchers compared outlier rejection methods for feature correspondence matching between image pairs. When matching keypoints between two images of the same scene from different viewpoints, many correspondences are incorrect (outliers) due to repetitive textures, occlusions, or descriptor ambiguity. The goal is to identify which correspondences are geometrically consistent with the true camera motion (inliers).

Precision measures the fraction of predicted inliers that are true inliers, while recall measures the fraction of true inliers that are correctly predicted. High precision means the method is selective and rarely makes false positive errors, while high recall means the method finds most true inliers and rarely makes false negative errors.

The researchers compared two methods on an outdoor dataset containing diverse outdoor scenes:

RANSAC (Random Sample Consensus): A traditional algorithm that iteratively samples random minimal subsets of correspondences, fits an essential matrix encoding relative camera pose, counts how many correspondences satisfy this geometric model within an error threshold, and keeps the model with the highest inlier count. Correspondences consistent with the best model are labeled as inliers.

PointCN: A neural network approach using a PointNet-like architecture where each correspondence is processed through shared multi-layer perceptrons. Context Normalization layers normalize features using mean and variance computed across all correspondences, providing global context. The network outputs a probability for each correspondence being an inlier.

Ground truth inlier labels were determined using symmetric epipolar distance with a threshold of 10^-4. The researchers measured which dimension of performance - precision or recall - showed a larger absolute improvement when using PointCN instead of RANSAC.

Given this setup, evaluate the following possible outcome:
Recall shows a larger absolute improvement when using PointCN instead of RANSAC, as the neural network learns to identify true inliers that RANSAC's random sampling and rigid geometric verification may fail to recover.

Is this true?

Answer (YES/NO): YES